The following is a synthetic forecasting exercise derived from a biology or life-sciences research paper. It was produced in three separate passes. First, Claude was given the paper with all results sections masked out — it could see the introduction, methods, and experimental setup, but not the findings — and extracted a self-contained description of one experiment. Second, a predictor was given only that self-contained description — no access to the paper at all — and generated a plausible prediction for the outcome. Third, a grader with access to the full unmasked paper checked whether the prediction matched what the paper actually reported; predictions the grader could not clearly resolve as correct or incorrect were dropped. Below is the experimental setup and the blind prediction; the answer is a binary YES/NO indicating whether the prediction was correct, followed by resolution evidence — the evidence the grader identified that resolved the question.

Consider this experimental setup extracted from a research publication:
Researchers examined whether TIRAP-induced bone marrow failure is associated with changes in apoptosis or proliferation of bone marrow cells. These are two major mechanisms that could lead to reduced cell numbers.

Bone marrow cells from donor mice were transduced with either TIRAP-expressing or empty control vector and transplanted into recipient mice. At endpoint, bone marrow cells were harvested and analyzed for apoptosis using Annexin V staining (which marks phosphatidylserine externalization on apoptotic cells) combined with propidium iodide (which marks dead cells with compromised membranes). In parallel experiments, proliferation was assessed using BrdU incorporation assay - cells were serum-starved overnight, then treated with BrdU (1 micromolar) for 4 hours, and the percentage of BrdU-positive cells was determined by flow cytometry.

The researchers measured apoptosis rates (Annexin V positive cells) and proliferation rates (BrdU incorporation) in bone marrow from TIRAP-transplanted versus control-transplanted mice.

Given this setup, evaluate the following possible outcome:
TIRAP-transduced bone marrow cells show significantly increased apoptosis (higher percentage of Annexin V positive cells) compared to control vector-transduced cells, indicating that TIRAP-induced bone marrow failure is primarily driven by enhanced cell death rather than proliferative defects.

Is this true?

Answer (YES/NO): NO